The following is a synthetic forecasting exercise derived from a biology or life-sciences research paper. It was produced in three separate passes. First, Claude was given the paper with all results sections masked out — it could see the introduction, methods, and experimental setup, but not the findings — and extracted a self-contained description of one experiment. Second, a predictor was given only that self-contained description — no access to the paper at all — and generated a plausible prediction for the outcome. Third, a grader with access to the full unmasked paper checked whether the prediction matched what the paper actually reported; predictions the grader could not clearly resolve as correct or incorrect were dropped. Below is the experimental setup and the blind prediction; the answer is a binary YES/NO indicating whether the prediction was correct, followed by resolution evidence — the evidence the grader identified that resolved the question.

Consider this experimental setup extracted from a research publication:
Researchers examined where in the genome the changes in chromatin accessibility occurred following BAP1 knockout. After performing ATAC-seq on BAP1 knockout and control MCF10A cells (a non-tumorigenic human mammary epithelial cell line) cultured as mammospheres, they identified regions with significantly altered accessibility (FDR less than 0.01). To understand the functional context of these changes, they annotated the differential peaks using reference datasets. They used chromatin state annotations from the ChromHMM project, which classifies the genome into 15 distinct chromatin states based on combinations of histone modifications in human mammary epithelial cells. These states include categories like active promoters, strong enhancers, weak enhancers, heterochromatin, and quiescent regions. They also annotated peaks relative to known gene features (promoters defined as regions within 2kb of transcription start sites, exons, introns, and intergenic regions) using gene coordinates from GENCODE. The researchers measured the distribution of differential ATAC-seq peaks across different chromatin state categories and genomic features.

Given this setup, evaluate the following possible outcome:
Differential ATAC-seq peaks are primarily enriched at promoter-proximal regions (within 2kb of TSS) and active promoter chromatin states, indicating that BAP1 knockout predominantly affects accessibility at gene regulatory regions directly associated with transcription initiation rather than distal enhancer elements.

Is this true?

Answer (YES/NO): NO